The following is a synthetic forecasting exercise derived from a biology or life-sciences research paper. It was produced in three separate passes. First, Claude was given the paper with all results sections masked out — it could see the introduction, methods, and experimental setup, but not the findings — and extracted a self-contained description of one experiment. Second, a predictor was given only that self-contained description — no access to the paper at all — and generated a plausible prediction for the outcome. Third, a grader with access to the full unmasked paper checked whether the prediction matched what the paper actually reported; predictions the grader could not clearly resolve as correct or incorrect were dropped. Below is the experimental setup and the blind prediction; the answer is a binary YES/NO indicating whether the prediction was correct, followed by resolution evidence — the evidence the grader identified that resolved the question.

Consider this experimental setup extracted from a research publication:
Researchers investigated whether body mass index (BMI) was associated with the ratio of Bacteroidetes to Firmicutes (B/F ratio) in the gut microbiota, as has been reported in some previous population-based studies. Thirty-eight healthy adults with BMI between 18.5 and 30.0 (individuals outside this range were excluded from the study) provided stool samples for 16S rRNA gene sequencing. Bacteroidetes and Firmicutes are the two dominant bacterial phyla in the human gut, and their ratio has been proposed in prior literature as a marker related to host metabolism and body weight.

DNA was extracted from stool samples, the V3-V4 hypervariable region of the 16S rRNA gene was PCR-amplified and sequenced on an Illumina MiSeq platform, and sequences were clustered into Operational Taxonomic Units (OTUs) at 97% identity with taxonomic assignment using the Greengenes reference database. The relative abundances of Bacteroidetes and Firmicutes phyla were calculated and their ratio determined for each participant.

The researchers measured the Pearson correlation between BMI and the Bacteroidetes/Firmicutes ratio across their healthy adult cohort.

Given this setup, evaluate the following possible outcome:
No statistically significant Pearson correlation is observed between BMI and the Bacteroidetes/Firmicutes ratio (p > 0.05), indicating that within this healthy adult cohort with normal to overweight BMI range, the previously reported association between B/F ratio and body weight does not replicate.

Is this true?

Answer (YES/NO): YES